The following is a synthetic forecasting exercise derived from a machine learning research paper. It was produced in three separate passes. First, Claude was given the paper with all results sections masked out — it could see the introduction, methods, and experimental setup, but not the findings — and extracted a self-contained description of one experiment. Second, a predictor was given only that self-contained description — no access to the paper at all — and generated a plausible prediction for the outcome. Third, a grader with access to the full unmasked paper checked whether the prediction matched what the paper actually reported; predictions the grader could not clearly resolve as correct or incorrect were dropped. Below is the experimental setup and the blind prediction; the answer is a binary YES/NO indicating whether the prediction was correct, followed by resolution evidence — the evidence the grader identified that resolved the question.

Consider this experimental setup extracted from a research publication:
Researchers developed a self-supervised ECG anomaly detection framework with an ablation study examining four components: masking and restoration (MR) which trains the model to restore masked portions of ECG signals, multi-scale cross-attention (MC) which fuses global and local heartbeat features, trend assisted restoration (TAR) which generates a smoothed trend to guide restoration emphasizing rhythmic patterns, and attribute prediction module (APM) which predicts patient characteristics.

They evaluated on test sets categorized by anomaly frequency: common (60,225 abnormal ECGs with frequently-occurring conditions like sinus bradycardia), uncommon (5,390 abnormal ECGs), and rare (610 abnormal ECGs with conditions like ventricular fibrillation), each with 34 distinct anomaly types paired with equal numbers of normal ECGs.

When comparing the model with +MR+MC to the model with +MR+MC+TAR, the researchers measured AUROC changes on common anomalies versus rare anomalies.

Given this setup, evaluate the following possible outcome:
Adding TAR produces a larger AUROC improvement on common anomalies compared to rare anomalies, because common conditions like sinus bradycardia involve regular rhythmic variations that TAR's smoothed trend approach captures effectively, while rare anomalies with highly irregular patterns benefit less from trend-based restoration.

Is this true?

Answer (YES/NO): NO